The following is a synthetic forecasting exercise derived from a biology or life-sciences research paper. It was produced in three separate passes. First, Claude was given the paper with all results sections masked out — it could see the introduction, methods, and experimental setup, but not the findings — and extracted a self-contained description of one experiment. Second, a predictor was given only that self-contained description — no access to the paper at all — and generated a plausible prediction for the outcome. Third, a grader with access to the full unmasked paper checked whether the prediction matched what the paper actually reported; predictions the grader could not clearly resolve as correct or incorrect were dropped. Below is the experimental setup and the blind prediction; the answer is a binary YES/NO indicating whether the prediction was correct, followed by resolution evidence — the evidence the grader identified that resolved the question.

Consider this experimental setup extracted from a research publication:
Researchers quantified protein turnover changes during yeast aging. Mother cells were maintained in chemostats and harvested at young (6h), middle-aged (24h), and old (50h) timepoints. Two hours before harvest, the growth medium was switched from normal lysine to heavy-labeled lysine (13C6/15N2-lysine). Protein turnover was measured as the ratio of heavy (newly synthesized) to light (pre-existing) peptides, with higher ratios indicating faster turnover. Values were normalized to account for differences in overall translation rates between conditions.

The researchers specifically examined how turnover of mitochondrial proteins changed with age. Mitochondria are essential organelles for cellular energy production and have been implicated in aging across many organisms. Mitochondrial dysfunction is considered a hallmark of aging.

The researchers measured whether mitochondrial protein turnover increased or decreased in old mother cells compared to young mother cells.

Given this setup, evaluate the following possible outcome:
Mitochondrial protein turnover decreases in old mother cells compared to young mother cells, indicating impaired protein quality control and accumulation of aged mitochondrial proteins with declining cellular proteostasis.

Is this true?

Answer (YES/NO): YES